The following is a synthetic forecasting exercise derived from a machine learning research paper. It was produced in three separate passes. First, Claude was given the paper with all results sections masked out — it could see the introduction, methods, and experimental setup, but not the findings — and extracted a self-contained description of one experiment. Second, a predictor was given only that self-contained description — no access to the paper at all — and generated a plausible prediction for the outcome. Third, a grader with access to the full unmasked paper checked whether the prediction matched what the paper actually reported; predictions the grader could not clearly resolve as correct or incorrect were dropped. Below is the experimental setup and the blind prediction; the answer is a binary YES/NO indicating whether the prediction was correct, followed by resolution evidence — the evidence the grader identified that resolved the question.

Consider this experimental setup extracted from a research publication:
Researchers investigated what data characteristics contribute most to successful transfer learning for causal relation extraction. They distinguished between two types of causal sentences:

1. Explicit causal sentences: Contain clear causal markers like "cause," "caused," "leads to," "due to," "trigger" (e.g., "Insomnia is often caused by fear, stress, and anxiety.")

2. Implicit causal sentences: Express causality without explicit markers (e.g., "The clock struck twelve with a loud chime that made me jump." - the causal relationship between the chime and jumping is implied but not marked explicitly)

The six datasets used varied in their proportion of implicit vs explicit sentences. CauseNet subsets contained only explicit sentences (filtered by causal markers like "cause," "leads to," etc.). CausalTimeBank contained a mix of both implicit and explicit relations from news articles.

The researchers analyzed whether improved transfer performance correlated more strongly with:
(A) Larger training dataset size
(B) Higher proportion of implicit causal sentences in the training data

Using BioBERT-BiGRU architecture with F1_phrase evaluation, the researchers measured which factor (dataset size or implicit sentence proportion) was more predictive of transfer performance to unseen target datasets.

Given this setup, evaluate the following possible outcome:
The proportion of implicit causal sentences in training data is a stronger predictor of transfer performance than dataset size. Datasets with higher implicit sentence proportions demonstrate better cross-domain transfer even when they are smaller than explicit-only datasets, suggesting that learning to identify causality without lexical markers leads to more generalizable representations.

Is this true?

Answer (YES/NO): NO